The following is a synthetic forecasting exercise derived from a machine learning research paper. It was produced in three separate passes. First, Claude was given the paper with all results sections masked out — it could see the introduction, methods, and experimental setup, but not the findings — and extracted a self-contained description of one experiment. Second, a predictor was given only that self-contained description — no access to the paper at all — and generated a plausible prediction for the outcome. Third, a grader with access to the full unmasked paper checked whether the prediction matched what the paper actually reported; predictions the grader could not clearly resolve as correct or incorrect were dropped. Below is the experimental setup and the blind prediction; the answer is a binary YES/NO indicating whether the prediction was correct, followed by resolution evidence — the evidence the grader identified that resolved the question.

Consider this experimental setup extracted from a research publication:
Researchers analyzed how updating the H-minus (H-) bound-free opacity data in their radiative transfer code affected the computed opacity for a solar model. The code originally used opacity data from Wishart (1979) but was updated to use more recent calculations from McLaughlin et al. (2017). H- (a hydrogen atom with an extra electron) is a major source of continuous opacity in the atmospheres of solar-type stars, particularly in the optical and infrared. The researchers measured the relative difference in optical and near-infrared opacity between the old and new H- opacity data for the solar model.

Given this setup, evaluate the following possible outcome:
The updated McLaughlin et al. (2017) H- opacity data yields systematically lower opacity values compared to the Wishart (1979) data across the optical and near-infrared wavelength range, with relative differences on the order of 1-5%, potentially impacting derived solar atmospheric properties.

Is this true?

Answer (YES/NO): NO